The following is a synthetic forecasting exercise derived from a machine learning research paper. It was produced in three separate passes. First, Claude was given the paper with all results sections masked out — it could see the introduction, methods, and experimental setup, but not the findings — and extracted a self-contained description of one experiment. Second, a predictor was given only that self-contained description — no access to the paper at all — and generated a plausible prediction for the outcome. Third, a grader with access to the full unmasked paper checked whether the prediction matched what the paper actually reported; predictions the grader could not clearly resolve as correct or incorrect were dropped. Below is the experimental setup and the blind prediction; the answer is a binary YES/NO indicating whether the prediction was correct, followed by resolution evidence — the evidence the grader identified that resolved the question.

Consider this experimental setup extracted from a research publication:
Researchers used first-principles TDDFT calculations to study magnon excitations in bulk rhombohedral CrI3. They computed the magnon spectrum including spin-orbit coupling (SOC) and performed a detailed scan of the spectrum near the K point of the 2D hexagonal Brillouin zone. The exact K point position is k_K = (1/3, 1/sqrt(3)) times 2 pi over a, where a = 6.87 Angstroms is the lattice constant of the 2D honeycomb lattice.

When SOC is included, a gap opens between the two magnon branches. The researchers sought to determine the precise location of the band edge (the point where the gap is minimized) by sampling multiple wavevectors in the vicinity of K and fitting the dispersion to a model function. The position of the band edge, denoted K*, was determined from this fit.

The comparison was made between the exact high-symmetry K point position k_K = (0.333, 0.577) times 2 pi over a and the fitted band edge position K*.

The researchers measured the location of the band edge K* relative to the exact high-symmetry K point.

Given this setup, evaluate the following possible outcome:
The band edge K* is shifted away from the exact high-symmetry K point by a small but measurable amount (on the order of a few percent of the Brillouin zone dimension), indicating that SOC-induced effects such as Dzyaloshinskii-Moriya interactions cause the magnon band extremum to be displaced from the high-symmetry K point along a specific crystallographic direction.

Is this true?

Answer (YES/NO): NO